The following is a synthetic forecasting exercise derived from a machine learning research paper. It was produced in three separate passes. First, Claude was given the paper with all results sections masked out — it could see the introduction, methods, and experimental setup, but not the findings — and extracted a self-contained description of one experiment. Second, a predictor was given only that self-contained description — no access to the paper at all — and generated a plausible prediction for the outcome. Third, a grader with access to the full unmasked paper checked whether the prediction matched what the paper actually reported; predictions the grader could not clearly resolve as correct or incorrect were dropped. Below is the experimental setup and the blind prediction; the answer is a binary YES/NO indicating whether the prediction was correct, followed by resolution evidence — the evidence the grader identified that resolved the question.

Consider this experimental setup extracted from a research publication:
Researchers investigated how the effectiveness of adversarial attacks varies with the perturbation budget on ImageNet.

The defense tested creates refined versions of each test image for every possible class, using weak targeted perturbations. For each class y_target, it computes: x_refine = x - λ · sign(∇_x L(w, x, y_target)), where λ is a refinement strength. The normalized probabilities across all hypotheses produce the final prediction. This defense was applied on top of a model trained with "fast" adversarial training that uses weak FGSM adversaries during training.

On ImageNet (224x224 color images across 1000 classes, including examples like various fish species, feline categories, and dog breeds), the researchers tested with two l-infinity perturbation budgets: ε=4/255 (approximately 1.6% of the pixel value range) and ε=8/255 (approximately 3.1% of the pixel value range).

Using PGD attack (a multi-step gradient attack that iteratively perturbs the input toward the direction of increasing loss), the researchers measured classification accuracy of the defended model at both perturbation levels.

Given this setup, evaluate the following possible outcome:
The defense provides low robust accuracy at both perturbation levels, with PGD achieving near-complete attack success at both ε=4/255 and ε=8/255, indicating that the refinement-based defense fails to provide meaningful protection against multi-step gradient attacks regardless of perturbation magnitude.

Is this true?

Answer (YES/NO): NO